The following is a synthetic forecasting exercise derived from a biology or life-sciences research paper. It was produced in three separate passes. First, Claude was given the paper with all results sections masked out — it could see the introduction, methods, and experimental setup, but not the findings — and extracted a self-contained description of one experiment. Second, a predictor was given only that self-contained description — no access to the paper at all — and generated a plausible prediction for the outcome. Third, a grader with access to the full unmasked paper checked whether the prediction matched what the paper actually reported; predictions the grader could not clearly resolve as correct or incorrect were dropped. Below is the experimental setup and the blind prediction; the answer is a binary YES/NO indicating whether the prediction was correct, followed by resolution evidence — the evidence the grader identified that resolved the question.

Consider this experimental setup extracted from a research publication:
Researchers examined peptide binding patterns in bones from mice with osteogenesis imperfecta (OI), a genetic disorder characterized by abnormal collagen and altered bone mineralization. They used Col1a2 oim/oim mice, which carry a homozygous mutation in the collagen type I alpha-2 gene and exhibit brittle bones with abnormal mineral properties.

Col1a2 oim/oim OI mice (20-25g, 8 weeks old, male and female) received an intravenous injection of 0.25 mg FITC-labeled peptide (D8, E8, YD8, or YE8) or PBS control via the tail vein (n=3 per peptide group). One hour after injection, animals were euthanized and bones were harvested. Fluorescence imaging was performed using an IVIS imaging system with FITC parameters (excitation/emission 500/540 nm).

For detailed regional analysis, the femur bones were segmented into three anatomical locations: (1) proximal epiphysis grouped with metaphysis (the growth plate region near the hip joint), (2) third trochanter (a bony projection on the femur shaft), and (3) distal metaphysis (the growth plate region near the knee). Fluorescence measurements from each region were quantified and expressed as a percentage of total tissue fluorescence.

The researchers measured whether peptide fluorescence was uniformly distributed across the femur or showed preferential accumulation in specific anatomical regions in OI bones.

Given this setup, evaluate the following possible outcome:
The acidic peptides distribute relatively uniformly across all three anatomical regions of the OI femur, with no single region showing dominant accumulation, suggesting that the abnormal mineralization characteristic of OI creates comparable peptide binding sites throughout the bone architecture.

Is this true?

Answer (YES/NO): NO